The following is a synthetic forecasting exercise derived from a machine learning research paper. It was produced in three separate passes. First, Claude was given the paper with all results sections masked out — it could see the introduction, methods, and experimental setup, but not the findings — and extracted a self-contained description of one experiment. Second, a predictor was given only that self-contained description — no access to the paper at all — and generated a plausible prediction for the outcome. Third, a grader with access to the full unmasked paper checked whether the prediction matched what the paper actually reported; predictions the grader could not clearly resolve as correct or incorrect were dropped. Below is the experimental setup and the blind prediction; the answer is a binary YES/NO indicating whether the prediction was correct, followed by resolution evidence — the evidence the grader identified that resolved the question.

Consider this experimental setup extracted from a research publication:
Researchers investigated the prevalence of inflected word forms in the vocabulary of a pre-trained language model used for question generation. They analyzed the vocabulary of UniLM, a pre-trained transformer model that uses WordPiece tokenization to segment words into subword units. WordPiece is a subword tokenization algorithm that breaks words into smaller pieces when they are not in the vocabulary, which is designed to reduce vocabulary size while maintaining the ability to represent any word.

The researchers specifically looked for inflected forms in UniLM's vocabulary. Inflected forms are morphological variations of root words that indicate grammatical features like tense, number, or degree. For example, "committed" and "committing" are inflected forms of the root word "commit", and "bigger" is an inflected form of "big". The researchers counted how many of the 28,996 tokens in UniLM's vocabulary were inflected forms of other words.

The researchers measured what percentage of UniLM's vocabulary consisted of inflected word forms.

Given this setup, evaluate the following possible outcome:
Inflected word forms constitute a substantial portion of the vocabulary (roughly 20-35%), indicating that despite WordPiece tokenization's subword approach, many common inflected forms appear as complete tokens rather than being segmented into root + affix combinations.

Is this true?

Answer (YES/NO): YES